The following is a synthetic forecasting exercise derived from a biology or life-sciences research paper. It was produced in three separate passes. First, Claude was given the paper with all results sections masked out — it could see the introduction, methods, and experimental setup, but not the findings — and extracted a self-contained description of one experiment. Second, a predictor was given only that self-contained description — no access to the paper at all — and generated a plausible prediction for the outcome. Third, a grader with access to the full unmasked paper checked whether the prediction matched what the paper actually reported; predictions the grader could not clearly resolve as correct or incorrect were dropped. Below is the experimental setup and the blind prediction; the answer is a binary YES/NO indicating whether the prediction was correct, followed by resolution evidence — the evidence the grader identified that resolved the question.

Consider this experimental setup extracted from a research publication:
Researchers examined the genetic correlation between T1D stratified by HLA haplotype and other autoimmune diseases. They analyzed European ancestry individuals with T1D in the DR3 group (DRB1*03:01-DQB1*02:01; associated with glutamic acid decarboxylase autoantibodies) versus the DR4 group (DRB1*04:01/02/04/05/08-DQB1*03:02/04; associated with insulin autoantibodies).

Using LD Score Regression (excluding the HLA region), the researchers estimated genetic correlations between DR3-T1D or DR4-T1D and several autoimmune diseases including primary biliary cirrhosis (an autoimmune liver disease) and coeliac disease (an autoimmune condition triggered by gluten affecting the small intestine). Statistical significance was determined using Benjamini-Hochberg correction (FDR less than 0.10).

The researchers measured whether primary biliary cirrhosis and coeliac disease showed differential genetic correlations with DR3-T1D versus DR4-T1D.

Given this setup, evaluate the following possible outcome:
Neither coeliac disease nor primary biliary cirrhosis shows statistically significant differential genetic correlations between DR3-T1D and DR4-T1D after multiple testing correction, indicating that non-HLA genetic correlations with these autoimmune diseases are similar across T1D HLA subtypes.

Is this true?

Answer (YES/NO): NO